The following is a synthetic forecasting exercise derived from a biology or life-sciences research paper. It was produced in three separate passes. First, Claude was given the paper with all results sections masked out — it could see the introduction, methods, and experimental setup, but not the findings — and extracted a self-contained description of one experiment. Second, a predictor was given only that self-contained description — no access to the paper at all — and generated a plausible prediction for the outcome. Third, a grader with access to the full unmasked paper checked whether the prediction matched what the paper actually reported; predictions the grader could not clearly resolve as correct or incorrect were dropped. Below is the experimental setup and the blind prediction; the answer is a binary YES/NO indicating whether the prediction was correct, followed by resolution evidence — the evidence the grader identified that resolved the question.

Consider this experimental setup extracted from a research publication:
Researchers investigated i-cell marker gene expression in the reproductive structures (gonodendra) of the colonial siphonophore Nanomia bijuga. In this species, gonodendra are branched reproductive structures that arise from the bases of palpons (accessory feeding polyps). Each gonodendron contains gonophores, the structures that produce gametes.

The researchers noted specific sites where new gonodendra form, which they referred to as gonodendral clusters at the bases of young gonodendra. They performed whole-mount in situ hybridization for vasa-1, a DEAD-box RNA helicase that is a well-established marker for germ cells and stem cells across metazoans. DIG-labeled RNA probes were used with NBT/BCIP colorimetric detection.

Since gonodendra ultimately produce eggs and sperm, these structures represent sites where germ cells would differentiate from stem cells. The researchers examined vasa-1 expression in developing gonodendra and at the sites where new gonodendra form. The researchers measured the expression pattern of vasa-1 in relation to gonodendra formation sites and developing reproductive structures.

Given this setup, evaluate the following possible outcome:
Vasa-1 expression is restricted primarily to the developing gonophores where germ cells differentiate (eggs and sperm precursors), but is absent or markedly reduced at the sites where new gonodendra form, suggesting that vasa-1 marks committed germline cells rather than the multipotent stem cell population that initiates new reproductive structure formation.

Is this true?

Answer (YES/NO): NO